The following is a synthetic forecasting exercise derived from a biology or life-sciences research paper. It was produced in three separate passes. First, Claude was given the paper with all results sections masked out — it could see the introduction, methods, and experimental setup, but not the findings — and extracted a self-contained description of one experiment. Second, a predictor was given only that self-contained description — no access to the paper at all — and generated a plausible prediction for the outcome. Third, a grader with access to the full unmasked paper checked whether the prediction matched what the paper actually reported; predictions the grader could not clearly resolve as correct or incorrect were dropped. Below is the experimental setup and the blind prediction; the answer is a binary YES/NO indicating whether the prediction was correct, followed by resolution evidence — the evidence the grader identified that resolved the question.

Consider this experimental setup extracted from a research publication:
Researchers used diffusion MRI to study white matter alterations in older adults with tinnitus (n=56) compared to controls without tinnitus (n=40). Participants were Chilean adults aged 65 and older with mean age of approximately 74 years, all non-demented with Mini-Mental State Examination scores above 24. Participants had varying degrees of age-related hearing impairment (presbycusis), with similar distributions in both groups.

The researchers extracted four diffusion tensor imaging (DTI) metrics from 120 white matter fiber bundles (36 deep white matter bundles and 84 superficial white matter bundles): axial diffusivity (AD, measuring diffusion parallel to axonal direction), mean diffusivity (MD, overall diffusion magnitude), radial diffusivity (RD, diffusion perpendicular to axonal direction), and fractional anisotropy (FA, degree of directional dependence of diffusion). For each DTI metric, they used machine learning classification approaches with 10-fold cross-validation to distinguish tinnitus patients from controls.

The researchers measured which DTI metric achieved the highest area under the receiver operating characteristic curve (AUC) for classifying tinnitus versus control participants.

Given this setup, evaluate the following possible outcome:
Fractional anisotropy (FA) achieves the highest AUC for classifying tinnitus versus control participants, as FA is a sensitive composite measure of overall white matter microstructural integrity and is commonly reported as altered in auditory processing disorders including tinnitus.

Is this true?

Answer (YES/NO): NO